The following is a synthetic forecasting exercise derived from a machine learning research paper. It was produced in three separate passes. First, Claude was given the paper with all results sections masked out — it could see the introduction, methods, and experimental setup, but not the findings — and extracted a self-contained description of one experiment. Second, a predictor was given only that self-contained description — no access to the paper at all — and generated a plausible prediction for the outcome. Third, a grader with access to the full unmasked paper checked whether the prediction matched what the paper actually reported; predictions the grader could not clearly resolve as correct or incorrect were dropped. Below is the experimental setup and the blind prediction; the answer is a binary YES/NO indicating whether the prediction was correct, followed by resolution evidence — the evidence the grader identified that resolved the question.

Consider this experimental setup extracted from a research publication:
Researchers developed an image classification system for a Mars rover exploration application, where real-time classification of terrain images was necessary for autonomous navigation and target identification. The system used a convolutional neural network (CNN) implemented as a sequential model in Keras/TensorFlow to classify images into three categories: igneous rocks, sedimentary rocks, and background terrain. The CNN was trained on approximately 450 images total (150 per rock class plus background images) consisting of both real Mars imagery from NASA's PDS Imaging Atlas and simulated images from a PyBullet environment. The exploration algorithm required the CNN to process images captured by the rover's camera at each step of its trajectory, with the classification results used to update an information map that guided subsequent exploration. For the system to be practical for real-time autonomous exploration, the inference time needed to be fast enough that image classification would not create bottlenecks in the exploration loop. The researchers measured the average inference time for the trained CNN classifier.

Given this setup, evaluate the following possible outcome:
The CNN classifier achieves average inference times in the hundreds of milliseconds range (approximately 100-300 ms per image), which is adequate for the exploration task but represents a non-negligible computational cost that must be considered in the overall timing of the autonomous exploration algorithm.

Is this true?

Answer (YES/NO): YES